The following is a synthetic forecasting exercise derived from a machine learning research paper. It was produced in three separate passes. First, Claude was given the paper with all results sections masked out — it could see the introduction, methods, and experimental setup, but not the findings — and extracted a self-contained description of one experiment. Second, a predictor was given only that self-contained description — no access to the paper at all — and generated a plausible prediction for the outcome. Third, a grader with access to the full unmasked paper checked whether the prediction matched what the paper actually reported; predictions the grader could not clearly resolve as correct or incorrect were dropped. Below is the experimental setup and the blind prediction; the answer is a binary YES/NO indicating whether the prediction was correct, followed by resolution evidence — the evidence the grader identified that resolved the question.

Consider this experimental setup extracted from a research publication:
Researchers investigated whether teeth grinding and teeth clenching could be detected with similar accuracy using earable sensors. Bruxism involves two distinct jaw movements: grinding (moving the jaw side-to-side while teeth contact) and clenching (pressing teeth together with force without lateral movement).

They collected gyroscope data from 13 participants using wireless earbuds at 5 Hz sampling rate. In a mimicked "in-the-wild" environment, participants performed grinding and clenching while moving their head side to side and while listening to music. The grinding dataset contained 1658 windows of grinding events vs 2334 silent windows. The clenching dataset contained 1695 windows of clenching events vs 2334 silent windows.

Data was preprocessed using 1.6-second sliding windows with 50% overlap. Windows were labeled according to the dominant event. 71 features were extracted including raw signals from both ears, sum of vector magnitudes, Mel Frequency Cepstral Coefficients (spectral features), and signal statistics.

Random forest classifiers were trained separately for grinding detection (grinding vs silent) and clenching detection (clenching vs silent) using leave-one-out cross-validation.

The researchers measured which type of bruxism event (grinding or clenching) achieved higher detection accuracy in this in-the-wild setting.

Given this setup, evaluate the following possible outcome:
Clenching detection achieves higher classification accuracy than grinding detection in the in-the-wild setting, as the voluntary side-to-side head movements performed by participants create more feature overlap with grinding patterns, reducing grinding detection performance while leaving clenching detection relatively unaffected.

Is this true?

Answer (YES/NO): NO